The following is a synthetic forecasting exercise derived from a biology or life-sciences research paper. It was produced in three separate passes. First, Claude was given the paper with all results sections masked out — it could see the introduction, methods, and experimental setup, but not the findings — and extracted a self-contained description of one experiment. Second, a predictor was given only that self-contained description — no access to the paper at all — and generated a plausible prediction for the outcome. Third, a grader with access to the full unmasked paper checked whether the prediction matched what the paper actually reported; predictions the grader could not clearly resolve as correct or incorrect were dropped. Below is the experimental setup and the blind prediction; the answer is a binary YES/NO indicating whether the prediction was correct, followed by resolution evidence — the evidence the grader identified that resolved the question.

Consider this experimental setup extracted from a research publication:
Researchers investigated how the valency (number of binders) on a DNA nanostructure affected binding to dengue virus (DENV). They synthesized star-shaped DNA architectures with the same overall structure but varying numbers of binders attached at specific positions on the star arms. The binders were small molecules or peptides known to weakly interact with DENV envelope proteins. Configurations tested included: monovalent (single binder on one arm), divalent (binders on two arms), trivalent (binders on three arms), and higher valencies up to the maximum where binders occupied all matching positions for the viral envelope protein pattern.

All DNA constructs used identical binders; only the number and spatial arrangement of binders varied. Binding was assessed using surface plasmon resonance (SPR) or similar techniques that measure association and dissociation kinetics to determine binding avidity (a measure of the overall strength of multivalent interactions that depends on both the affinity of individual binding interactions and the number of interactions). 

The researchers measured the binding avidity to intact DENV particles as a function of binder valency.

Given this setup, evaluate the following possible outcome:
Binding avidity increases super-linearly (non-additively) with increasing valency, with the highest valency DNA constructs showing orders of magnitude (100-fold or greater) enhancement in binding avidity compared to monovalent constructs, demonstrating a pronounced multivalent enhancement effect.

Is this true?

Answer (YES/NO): YES